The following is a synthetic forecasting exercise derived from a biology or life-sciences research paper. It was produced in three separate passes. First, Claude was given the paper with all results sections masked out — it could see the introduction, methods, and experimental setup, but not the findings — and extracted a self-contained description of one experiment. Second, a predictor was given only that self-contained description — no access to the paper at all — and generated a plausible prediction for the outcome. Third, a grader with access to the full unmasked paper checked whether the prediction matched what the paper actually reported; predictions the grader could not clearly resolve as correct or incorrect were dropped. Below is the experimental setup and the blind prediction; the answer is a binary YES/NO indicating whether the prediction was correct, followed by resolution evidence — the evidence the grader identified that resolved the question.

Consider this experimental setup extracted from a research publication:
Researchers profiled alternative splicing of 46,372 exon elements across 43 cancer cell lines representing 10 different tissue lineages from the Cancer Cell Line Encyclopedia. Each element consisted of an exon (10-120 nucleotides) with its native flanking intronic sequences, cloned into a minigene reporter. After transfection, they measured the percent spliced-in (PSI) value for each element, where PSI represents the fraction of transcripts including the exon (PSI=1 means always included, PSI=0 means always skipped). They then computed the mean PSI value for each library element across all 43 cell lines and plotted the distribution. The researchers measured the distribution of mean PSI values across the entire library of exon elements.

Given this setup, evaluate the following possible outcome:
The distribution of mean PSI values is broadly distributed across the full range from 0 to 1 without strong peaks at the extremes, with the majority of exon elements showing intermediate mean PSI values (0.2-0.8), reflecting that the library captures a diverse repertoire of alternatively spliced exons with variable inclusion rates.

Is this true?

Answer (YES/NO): NO